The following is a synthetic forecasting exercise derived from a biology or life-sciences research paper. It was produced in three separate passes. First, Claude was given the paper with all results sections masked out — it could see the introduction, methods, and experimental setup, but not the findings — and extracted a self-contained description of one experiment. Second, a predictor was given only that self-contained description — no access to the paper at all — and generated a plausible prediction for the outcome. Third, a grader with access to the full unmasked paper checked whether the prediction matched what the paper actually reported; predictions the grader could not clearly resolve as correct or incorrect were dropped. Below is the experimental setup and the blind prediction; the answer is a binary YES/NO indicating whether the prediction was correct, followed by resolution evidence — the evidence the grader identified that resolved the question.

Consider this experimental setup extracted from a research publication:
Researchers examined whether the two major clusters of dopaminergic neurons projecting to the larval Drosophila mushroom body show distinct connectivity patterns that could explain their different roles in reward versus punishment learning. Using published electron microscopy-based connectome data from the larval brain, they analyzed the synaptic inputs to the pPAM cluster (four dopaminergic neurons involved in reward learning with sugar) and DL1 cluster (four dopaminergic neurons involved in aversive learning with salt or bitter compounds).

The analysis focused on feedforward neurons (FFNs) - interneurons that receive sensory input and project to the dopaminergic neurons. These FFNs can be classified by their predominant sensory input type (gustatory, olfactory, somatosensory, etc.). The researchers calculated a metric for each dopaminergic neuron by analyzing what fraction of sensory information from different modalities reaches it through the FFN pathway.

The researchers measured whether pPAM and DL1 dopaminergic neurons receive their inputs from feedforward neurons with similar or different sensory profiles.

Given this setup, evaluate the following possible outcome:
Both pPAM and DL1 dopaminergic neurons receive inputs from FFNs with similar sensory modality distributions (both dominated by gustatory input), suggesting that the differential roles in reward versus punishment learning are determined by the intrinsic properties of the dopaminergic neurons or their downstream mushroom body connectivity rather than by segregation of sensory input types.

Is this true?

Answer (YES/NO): NO